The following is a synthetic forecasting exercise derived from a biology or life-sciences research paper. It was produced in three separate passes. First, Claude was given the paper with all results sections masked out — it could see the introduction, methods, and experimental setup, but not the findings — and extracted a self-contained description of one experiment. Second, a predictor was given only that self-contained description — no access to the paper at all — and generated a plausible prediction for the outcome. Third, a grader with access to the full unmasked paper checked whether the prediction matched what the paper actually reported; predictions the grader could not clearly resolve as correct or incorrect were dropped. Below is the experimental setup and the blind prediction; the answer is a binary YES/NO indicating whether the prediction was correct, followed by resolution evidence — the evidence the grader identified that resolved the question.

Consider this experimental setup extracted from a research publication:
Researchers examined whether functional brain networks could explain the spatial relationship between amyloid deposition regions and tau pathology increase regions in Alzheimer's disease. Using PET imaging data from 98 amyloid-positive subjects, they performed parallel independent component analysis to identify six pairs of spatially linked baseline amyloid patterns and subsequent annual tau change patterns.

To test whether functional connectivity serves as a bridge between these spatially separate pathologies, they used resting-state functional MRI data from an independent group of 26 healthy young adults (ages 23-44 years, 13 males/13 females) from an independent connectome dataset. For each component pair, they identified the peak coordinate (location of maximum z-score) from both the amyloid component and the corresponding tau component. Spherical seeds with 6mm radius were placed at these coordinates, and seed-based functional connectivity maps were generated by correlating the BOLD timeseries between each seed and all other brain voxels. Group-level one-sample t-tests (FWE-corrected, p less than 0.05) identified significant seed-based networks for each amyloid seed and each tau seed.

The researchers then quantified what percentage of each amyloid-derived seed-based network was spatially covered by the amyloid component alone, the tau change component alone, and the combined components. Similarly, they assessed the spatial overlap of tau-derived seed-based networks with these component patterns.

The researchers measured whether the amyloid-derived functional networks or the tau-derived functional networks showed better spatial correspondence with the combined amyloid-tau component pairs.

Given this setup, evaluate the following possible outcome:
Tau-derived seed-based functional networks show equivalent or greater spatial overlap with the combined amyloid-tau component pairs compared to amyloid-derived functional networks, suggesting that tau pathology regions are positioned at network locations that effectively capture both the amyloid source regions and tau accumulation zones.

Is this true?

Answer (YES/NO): NO